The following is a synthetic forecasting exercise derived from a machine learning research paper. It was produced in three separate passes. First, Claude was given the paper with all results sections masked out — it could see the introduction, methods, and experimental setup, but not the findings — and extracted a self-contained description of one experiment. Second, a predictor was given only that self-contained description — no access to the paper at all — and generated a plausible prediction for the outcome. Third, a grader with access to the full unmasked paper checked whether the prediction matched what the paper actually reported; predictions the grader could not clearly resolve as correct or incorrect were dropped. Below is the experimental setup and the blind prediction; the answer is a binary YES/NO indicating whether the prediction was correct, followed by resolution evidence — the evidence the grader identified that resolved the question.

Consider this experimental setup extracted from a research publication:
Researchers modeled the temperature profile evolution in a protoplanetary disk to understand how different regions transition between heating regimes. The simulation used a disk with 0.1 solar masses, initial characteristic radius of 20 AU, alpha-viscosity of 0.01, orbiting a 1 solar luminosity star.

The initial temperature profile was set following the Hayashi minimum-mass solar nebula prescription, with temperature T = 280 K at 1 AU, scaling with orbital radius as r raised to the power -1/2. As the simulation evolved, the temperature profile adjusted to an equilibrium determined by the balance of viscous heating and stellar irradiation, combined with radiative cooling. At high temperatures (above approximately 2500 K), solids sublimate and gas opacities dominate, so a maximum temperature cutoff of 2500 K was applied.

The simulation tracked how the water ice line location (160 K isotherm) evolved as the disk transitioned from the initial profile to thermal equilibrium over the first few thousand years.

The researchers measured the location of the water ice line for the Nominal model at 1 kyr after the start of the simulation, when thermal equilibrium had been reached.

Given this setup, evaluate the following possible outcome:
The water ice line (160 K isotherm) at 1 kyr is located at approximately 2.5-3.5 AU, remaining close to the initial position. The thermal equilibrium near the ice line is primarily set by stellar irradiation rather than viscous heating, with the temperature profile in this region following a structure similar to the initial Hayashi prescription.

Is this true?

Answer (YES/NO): NO